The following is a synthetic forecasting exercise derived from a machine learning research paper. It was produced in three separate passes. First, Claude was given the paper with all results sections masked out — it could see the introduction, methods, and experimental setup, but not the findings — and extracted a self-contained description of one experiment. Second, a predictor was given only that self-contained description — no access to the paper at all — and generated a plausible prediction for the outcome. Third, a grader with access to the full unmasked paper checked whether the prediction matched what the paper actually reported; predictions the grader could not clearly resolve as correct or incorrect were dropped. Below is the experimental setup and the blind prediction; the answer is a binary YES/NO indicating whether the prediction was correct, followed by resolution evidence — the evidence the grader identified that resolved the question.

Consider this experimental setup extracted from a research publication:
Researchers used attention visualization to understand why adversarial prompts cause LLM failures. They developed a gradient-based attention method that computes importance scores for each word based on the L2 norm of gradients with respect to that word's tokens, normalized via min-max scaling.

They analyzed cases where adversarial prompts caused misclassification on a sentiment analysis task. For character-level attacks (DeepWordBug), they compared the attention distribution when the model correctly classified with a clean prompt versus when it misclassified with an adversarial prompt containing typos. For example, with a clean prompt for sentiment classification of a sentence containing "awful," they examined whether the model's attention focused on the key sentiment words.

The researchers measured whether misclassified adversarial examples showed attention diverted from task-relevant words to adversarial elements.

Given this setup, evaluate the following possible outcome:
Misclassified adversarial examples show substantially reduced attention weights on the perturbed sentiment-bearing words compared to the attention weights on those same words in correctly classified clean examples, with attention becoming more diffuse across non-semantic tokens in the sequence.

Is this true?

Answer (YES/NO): NO